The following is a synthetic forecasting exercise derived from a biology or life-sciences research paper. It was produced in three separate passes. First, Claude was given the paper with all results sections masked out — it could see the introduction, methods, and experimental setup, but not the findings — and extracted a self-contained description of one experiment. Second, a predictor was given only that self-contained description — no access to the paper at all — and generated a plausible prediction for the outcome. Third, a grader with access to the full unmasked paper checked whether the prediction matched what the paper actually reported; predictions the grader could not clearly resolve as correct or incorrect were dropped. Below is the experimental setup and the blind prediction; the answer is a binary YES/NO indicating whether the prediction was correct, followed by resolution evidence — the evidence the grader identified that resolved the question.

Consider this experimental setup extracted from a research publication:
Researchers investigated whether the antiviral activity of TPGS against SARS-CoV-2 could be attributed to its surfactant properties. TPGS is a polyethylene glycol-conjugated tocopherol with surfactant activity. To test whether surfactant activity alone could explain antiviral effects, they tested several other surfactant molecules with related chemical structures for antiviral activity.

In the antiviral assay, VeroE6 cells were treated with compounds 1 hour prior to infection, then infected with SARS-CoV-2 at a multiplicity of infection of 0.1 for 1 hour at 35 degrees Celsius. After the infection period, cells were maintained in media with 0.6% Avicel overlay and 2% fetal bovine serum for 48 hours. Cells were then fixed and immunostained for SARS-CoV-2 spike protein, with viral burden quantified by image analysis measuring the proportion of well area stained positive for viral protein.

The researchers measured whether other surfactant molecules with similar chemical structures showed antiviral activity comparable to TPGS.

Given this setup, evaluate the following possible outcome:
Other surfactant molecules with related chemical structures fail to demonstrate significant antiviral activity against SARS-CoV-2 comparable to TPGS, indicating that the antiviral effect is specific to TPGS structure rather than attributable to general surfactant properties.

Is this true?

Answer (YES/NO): YES